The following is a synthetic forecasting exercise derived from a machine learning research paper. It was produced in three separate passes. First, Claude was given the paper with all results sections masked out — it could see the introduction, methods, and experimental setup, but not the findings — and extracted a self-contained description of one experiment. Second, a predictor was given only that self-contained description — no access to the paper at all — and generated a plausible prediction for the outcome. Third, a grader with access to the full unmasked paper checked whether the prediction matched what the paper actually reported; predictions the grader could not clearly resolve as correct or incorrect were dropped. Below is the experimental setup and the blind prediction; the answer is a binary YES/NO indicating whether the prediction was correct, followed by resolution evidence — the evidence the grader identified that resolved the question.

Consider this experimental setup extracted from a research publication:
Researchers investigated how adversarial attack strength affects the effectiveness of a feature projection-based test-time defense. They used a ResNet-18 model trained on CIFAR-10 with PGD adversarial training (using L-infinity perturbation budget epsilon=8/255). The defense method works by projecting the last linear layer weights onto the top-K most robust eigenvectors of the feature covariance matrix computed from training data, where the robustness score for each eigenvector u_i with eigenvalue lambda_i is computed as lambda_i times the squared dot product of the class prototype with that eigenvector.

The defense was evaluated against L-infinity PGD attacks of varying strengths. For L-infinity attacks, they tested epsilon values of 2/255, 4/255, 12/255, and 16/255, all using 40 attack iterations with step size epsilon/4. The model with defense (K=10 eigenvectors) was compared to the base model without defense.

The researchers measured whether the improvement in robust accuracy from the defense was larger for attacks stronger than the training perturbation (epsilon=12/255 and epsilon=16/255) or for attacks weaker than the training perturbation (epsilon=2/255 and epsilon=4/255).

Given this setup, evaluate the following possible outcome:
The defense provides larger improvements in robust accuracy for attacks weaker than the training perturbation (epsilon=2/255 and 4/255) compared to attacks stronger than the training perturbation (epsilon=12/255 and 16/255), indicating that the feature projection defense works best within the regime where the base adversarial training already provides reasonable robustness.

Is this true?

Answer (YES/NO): NO